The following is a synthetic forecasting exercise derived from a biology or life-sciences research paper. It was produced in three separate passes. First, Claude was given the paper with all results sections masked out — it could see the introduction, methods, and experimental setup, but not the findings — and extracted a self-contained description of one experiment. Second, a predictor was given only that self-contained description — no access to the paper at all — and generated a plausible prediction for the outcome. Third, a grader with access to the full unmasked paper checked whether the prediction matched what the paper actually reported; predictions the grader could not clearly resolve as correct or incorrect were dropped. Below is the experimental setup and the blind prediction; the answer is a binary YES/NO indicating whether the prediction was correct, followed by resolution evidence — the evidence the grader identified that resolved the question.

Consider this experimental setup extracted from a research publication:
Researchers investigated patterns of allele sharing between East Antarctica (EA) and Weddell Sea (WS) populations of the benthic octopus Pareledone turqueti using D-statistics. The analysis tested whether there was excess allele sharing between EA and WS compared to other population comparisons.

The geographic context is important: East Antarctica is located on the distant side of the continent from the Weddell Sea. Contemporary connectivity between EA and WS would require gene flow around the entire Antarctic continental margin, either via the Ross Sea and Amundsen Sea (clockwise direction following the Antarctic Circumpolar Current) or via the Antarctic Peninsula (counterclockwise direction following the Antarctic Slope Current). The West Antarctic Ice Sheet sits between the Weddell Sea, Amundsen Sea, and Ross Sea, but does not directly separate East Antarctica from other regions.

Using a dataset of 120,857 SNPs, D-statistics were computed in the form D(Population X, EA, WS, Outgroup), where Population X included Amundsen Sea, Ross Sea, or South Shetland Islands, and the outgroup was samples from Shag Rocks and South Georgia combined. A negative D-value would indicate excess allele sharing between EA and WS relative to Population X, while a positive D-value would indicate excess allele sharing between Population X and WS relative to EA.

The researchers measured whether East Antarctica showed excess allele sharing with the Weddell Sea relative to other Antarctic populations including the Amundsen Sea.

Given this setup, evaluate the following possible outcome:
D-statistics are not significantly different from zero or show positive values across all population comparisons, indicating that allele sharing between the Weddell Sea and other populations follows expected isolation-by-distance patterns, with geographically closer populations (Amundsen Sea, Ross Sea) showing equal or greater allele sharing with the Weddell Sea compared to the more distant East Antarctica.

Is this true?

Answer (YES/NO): NO